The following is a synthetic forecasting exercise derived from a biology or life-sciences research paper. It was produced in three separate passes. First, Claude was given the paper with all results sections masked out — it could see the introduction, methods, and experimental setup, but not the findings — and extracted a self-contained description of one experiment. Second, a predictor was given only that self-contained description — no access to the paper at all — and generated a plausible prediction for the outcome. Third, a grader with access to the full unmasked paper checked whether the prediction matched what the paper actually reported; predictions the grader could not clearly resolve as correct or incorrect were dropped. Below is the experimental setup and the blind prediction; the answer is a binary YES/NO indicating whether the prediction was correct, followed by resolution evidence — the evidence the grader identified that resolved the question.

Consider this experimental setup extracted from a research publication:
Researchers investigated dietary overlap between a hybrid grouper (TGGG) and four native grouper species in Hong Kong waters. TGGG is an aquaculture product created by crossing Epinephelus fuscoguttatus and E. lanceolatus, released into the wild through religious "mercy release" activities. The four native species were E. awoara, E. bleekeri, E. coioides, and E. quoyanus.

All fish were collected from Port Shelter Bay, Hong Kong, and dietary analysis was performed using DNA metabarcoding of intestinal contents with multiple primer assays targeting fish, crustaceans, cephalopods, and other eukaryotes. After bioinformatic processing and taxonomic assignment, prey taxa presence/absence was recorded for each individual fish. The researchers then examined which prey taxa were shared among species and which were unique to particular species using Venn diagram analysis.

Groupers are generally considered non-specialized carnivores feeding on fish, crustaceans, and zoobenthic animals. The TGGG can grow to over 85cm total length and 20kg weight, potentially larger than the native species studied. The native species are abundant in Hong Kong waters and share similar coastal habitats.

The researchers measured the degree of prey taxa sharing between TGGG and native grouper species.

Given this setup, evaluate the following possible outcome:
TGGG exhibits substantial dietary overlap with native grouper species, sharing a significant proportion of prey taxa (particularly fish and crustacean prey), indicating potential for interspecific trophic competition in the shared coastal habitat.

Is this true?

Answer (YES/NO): NO